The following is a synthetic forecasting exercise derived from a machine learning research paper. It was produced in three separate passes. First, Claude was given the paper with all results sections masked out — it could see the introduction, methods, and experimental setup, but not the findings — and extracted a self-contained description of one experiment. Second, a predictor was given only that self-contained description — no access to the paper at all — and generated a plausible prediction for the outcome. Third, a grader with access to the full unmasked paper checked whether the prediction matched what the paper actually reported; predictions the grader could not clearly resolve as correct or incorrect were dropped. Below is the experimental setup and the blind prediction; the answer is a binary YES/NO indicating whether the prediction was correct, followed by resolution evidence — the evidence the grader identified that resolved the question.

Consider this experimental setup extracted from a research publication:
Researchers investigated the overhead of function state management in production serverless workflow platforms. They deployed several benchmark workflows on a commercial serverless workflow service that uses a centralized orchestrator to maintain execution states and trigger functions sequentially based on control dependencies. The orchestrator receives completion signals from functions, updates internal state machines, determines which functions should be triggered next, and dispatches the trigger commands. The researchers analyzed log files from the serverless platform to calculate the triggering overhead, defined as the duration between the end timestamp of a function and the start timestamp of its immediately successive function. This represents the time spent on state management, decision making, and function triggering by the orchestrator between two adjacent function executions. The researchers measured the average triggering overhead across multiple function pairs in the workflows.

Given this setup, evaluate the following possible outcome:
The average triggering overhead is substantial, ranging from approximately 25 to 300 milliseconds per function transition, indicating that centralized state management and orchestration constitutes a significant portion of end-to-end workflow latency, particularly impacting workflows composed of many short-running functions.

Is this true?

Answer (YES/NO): YES